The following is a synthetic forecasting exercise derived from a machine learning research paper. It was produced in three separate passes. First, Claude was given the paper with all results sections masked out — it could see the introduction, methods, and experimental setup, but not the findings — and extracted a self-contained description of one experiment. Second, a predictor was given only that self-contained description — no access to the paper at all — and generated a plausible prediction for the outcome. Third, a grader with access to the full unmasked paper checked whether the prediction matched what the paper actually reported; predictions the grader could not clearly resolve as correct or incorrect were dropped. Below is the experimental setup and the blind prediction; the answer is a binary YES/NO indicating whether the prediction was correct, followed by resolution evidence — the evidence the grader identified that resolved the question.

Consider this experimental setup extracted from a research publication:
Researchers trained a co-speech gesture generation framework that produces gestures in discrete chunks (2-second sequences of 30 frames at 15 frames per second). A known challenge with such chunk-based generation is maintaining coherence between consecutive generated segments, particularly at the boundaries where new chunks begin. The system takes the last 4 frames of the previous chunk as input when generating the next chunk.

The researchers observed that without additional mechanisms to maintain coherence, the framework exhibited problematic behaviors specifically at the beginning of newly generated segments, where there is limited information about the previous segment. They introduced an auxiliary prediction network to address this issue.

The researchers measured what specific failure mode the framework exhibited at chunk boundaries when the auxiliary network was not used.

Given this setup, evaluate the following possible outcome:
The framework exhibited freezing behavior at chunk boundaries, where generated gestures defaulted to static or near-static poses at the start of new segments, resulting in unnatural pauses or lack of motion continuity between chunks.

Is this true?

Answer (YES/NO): NO